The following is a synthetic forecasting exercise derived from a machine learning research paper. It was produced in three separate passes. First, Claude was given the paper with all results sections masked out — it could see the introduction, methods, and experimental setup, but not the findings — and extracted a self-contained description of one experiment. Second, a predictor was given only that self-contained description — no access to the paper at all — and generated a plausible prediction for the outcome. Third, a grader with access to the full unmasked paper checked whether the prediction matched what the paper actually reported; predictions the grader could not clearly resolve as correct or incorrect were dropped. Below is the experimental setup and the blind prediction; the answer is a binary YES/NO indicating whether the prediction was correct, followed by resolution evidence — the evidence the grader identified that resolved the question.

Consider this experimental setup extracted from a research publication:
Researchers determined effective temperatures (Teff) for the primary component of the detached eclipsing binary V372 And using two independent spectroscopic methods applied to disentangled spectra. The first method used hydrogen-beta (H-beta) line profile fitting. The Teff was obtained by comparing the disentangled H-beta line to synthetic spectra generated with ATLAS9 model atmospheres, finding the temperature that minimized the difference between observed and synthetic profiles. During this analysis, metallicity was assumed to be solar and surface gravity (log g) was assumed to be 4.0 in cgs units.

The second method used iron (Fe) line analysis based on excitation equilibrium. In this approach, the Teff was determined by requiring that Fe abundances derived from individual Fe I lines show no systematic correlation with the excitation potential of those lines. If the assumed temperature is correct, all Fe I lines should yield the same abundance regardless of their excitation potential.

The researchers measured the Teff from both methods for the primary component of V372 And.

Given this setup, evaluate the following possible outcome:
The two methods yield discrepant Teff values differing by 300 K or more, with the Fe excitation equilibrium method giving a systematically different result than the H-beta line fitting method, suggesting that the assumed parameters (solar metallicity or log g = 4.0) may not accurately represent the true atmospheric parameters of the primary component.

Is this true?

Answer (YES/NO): NO